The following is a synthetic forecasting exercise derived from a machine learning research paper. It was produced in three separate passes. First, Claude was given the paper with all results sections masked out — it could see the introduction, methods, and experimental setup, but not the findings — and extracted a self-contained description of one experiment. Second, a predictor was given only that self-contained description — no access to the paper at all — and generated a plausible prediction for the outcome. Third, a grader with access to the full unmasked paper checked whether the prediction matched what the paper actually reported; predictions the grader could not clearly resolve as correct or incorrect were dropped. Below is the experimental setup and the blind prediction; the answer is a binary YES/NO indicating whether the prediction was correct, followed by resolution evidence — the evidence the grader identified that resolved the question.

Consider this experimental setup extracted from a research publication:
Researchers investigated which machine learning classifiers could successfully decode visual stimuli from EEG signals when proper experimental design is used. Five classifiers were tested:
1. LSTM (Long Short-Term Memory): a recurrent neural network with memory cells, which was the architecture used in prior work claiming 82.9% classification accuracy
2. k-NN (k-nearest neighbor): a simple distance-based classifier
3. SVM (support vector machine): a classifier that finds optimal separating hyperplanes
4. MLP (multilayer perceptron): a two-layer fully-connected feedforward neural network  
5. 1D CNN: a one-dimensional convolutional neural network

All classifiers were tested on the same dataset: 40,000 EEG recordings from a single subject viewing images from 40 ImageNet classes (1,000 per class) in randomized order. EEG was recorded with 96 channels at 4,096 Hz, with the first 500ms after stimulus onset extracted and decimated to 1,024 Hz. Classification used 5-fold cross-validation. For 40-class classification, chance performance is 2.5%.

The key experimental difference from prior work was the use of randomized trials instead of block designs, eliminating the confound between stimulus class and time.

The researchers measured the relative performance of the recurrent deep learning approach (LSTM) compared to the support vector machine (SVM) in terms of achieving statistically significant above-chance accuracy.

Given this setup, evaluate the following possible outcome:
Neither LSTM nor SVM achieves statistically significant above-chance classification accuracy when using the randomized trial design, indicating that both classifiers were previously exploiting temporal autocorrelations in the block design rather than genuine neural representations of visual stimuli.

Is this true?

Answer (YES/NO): NO